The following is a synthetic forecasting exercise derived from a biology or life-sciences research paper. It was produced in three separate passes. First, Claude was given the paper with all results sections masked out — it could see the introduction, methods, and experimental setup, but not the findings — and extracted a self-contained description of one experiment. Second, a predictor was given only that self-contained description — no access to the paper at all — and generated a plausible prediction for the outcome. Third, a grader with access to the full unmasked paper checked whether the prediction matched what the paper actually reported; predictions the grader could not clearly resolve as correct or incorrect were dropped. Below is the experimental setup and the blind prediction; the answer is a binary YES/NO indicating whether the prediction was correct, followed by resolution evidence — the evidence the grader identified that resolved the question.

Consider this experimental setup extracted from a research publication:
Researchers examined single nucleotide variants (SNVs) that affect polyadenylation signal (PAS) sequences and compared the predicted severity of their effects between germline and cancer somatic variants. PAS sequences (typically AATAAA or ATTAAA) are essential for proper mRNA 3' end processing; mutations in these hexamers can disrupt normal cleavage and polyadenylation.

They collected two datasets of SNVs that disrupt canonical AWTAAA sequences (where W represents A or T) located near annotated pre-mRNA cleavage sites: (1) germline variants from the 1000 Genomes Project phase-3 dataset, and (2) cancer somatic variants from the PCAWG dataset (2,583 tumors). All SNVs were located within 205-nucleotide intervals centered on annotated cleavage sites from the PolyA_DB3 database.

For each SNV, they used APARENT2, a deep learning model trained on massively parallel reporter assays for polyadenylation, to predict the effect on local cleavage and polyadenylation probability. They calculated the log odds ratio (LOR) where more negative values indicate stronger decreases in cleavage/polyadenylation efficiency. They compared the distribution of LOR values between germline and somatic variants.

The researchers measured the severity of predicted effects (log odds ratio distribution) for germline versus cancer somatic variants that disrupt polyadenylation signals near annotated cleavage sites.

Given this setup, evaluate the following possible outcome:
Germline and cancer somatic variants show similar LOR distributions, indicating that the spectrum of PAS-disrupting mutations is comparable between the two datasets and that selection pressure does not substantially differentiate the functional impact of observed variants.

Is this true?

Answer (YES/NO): NO